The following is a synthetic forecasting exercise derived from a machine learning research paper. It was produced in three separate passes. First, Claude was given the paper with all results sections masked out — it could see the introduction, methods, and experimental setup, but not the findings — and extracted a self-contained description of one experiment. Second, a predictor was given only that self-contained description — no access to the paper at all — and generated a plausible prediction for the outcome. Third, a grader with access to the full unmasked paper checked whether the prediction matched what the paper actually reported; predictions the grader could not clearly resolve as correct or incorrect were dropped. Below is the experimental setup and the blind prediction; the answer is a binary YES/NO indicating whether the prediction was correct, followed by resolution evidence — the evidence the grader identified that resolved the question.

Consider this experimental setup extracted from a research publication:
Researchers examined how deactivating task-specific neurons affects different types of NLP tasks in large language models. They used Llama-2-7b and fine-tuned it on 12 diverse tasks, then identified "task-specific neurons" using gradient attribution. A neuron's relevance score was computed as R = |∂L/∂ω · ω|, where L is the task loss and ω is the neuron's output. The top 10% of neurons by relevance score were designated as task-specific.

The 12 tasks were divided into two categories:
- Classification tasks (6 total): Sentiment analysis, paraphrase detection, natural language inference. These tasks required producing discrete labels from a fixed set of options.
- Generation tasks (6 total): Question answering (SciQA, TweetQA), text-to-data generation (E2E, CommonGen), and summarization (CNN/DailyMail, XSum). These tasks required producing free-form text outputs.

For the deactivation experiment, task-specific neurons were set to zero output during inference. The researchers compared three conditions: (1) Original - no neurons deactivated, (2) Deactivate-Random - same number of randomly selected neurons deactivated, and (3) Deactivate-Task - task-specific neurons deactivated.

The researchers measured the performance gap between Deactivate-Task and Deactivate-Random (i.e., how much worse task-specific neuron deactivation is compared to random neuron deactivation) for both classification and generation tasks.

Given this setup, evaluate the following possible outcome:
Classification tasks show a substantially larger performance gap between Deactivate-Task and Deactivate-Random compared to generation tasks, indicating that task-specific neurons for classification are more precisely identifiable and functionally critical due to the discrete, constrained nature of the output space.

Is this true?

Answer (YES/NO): NO